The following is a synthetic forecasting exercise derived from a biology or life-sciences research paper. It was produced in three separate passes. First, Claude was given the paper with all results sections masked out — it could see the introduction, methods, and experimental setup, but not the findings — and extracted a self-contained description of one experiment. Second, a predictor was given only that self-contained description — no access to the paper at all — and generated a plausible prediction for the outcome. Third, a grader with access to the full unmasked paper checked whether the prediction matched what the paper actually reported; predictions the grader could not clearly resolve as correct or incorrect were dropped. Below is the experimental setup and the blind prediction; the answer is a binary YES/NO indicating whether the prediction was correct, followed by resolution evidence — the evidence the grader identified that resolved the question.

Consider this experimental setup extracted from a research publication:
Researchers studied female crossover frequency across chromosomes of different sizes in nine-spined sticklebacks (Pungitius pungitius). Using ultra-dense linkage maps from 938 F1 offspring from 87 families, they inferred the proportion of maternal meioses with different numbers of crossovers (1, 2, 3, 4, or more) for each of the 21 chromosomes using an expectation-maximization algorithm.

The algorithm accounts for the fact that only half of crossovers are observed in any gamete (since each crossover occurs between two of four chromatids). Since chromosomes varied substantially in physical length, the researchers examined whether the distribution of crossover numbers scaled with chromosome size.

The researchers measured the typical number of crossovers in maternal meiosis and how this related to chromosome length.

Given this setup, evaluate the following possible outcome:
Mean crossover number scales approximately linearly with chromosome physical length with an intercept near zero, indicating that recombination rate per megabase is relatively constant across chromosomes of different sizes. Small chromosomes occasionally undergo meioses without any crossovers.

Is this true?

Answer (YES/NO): NO